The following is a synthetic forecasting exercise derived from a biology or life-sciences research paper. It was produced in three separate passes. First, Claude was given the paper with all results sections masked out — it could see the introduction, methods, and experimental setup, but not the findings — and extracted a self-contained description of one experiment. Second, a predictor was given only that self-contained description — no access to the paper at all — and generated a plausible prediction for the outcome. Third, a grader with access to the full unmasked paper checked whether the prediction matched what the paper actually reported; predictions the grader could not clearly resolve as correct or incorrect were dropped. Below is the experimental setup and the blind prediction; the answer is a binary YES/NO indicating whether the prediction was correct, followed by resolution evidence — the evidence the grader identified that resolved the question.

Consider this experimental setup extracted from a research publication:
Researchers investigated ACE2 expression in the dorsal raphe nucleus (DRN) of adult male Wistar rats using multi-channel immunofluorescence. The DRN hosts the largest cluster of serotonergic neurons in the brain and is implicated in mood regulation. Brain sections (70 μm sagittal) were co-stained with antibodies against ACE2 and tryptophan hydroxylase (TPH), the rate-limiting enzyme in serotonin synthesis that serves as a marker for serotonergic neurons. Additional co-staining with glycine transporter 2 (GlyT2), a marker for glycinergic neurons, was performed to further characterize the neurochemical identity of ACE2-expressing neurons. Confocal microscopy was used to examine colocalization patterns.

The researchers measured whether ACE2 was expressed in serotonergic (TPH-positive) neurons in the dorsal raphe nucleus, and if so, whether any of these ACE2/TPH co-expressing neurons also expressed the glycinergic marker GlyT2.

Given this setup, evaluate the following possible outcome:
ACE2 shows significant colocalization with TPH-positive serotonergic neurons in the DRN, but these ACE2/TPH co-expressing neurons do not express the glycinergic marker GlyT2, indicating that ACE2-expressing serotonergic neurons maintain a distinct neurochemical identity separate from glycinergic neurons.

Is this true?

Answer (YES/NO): NO